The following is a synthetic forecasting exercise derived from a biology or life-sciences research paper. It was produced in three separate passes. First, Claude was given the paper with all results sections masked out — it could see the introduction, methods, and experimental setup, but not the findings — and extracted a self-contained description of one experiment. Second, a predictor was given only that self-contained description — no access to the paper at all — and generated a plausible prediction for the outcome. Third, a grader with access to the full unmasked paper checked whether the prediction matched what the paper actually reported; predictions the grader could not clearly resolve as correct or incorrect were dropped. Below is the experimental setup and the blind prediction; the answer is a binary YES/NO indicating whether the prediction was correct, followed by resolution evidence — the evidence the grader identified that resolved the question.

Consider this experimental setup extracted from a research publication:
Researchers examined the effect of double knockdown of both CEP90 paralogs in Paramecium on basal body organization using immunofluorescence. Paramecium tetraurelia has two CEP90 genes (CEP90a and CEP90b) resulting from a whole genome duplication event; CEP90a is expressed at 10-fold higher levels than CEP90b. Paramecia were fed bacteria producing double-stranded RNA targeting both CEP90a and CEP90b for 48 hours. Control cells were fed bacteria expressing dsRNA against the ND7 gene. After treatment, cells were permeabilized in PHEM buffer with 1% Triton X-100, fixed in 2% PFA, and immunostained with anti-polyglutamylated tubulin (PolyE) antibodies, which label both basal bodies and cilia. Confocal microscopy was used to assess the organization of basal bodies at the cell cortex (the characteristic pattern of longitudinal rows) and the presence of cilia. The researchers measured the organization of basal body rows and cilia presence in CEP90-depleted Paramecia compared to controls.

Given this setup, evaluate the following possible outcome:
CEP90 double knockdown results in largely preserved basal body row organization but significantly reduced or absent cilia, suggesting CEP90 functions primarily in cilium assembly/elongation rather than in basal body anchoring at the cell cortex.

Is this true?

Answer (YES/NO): NO